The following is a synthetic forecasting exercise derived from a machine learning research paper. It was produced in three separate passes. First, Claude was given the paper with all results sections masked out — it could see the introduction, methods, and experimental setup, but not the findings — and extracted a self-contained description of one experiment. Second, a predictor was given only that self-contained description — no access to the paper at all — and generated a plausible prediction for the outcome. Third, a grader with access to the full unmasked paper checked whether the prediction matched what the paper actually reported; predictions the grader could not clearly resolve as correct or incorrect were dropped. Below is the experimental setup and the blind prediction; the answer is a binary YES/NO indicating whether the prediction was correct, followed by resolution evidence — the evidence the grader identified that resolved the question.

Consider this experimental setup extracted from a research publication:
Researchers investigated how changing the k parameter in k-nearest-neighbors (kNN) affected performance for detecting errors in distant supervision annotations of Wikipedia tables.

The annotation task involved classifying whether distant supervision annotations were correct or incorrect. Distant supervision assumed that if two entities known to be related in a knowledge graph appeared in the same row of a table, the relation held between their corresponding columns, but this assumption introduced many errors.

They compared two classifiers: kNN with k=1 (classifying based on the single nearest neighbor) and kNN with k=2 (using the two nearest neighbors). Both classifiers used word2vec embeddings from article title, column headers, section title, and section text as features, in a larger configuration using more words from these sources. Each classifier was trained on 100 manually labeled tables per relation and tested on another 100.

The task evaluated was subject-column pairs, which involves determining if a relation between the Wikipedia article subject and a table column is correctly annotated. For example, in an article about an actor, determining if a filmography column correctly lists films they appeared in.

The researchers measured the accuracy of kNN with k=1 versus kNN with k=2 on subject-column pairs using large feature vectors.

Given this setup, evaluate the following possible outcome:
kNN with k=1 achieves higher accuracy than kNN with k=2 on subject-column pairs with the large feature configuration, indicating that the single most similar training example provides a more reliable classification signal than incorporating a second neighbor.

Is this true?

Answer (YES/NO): YES